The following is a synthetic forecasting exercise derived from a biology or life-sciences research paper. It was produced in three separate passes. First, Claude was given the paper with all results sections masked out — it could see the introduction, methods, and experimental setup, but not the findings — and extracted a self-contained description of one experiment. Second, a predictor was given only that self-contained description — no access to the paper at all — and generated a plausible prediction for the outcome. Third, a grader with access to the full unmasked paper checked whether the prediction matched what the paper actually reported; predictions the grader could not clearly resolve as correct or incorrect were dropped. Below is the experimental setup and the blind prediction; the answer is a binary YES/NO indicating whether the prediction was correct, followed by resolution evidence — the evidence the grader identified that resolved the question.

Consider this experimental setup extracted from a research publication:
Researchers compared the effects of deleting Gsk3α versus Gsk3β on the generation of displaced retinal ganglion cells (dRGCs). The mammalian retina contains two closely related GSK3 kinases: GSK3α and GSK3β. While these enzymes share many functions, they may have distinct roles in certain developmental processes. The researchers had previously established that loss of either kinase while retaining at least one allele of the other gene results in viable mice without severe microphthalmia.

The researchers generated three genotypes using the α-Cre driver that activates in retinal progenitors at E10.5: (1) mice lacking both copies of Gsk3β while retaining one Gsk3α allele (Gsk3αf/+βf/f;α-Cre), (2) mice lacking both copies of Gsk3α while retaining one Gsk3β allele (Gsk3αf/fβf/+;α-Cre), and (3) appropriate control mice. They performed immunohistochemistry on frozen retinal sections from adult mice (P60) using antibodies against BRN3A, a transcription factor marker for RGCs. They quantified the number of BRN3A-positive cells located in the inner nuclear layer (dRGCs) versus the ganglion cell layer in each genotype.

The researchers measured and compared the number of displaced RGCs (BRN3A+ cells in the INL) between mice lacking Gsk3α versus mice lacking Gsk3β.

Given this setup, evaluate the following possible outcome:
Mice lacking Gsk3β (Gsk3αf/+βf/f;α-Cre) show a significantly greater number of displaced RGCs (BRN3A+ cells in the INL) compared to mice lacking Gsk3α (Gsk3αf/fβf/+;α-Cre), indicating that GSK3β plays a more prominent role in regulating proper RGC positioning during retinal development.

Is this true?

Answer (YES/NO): YES